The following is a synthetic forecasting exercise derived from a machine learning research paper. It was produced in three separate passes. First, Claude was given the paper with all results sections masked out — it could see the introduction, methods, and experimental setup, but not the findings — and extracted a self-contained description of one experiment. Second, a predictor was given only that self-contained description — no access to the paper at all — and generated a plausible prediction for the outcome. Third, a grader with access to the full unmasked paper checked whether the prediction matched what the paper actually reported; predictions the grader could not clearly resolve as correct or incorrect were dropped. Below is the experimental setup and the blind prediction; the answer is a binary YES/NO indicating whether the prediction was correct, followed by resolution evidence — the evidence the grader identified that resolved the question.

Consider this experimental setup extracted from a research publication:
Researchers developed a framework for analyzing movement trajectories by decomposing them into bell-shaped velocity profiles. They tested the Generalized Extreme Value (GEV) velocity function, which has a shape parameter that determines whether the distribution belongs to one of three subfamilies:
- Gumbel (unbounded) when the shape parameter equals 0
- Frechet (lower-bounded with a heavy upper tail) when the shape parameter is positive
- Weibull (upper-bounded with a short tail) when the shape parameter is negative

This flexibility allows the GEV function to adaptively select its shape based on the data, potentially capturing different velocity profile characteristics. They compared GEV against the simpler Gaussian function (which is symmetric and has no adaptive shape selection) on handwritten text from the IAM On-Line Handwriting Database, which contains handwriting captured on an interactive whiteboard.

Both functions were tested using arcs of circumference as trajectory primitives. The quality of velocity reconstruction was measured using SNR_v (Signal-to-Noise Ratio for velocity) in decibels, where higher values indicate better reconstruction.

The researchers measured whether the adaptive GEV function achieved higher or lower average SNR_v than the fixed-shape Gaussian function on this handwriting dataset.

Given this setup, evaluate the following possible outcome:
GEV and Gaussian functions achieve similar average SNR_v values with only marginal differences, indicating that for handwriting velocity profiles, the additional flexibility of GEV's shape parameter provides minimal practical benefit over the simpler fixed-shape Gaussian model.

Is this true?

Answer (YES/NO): NO